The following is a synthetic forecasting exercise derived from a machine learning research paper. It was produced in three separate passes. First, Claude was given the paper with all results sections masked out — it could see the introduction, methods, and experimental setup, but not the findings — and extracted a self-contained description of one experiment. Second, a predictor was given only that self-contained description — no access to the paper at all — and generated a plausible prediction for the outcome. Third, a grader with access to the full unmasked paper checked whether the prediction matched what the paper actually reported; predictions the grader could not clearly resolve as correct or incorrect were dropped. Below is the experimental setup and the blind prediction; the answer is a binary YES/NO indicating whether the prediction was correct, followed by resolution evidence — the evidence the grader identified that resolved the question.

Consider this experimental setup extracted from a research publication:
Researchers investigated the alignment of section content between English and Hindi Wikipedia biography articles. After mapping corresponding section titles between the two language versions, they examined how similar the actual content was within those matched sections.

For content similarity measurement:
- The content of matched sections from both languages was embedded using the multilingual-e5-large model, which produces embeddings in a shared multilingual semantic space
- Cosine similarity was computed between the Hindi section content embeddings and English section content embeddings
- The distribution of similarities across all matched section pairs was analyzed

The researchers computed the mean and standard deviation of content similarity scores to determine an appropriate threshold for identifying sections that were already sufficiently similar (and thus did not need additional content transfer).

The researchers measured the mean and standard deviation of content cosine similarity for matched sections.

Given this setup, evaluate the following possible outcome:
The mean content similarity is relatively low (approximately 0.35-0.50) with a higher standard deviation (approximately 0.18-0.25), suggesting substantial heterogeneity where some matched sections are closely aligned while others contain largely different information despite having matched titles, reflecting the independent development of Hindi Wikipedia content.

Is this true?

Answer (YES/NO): NO